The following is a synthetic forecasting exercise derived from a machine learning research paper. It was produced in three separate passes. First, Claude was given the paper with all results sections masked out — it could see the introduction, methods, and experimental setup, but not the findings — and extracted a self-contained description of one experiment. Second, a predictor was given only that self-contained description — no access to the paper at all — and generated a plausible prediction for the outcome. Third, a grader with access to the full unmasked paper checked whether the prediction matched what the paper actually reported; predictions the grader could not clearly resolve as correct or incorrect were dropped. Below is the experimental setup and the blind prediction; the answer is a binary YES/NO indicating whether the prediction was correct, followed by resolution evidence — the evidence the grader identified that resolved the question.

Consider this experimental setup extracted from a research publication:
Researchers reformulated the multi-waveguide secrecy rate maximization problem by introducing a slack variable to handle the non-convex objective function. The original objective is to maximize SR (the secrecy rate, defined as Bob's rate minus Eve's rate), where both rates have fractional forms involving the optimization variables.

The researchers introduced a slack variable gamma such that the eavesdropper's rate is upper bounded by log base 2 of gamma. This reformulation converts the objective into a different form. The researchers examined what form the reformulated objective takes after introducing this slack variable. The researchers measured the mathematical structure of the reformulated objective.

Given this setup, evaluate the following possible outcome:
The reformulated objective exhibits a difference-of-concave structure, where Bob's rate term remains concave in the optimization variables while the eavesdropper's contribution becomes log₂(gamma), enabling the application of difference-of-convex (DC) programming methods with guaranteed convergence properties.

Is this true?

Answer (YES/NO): NO